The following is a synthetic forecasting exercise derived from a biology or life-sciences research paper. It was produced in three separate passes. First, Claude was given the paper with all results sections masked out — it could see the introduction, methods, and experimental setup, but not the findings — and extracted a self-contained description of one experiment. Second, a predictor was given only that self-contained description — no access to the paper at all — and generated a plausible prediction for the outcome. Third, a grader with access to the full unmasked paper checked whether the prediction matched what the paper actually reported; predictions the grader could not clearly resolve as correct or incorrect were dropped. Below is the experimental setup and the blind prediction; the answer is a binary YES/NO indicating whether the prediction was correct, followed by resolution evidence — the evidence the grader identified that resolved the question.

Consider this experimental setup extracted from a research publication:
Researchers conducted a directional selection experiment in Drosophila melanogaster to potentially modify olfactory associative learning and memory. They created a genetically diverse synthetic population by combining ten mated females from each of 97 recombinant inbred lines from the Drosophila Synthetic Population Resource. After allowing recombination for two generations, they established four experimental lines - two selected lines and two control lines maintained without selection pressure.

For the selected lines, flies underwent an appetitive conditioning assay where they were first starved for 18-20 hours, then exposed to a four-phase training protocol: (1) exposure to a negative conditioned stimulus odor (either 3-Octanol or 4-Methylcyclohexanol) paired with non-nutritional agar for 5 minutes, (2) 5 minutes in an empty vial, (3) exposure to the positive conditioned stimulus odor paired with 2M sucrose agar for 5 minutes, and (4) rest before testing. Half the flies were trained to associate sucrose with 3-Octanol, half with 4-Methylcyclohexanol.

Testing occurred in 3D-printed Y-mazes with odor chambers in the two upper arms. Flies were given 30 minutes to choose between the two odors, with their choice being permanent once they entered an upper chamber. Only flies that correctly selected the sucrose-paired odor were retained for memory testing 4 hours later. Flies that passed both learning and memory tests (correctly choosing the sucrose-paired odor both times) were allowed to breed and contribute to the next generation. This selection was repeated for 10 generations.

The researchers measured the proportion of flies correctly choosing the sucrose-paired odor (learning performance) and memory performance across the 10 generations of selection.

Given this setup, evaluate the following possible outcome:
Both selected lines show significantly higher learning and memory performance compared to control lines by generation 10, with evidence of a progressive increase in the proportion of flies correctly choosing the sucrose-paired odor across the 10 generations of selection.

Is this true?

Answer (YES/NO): NO